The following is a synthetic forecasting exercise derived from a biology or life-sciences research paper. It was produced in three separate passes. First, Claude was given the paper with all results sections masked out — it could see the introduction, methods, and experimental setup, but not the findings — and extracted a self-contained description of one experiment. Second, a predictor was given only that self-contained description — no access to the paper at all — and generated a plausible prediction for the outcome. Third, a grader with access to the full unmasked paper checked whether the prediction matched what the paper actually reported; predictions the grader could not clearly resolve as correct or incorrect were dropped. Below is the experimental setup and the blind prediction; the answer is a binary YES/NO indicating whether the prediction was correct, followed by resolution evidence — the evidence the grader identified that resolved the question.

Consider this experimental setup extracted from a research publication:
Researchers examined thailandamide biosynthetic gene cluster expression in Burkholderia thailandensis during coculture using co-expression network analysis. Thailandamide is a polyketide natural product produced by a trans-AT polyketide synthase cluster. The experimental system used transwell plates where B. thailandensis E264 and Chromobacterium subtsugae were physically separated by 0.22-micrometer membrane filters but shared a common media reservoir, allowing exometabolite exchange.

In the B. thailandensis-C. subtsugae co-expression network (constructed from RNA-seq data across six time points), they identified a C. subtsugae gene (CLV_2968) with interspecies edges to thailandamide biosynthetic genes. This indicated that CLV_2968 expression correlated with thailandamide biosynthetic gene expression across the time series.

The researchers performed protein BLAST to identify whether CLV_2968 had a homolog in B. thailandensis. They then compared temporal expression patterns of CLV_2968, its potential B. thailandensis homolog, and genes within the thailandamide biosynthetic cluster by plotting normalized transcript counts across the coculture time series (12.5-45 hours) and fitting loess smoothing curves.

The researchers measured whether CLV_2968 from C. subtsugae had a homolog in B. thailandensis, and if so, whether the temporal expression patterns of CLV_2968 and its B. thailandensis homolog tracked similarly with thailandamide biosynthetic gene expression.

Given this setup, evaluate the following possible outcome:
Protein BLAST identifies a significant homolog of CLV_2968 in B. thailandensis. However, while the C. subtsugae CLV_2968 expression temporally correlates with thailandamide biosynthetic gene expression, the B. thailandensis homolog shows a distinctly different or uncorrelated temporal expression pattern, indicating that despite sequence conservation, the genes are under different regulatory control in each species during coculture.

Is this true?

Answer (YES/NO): YES